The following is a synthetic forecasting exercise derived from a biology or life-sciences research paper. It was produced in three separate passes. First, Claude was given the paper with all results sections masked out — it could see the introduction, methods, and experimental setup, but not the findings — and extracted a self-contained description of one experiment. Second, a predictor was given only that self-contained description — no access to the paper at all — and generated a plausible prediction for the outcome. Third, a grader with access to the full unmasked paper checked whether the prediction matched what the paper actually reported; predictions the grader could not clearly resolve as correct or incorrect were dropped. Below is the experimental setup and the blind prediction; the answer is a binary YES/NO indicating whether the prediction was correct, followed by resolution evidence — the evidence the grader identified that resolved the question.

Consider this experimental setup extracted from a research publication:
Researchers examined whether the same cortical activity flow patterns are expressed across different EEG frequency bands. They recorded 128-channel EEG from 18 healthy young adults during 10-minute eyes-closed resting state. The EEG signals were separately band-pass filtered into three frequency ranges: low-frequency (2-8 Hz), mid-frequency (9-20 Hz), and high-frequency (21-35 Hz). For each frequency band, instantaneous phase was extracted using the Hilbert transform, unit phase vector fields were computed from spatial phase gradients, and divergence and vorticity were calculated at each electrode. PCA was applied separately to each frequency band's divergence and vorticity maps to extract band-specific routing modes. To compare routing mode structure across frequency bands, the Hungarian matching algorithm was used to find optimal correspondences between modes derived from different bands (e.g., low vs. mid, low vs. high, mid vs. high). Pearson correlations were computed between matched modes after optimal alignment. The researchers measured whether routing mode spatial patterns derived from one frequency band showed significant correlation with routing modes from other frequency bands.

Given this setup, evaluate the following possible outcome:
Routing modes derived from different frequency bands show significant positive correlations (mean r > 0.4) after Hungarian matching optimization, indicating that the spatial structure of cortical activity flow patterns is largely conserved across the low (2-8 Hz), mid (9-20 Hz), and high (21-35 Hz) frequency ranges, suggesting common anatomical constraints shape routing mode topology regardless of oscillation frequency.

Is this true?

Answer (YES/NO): YES